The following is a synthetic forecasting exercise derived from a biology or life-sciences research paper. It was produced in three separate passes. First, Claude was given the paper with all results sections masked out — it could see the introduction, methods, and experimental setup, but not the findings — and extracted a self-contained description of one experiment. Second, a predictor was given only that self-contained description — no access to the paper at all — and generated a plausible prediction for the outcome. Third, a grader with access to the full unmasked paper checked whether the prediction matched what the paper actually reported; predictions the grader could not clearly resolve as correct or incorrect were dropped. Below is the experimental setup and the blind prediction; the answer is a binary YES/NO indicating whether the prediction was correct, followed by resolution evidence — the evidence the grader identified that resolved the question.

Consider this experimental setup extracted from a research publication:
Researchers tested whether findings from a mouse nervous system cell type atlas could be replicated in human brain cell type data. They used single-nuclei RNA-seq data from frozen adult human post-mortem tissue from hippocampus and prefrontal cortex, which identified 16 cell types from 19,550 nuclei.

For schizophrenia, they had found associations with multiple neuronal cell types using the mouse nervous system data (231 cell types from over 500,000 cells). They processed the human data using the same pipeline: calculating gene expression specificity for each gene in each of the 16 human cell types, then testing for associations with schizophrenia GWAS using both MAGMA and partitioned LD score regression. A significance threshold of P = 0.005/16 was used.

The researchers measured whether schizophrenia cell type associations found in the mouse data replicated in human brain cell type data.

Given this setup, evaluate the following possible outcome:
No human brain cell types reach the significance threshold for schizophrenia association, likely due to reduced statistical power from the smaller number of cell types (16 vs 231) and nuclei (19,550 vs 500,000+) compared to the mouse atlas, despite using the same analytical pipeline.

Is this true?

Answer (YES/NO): NO